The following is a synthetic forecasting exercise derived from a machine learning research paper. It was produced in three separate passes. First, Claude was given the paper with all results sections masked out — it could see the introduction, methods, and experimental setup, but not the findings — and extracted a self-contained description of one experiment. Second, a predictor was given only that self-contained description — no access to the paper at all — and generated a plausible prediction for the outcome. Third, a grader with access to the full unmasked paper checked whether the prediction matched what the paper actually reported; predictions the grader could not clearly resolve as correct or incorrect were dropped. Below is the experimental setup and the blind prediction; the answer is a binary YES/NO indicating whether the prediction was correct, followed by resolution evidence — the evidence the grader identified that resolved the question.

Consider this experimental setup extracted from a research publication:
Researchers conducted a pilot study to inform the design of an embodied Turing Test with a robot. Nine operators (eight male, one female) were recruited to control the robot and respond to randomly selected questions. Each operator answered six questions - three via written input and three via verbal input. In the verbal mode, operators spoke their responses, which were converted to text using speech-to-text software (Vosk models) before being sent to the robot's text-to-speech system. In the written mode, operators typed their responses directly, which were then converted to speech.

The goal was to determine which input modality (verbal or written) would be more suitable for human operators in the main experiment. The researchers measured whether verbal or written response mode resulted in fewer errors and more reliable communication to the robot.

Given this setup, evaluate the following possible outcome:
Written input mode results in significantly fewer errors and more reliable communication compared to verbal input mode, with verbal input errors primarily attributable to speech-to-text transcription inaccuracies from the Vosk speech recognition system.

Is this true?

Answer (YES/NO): YES